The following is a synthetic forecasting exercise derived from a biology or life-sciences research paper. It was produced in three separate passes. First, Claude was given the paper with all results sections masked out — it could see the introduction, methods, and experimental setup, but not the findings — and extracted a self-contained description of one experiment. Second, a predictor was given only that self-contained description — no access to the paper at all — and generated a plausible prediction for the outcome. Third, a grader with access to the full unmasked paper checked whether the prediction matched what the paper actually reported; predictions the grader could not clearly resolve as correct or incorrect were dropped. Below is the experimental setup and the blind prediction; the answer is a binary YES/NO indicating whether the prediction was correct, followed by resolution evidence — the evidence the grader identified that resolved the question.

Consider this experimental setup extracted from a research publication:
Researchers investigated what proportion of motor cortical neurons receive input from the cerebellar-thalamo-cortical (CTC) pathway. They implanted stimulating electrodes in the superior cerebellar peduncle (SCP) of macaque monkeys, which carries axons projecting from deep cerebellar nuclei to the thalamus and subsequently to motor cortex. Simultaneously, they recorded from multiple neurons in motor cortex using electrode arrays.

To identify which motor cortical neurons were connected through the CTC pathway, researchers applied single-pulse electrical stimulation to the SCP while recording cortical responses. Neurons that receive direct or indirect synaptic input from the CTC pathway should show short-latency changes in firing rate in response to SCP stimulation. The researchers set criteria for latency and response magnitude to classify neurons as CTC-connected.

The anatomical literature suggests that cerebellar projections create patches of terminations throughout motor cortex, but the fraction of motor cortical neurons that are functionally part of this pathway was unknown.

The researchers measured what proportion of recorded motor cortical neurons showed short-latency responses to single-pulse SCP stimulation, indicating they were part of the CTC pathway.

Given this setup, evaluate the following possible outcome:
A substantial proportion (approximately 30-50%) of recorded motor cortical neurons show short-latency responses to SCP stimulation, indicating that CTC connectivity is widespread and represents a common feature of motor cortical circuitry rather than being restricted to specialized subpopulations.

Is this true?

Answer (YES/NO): NO